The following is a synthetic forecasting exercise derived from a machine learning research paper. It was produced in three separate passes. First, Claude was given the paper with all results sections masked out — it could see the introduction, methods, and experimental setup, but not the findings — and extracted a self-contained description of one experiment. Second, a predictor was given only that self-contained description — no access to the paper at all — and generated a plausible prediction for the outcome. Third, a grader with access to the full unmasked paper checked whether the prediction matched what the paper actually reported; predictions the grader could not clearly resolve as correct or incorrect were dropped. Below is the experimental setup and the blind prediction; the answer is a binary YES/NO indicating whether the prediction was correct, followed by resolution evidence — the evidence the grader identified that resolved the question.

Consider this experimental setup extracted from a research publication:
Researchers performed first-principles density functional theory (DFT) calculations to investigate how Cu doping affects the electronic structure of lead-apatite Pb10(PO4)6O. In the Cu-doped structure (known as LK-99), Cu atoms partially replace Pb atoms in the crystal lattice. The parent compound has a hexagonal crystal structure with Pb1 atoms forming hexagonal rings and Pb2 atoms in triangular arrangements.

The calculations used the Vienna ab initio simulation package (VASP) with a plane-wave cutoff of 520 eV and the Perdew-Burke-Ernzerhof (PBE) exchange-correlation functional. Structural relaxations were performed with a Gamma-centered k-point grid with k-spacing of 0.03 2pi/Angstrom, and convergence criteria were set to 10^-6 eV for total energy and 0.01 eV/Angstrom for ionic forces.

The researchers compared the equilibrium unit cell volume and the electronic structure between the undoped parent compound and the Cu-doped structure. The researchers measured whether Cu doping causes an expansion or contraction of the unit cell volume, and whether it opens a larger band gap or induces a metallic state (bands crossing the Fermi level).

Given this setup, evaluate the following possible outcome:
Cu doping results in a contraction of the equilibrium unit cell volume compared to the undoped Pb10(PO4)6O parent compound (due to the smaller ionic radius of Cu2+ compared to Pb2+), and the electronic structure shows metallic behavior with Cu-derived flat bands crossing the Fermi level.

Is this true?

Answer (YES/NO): YES